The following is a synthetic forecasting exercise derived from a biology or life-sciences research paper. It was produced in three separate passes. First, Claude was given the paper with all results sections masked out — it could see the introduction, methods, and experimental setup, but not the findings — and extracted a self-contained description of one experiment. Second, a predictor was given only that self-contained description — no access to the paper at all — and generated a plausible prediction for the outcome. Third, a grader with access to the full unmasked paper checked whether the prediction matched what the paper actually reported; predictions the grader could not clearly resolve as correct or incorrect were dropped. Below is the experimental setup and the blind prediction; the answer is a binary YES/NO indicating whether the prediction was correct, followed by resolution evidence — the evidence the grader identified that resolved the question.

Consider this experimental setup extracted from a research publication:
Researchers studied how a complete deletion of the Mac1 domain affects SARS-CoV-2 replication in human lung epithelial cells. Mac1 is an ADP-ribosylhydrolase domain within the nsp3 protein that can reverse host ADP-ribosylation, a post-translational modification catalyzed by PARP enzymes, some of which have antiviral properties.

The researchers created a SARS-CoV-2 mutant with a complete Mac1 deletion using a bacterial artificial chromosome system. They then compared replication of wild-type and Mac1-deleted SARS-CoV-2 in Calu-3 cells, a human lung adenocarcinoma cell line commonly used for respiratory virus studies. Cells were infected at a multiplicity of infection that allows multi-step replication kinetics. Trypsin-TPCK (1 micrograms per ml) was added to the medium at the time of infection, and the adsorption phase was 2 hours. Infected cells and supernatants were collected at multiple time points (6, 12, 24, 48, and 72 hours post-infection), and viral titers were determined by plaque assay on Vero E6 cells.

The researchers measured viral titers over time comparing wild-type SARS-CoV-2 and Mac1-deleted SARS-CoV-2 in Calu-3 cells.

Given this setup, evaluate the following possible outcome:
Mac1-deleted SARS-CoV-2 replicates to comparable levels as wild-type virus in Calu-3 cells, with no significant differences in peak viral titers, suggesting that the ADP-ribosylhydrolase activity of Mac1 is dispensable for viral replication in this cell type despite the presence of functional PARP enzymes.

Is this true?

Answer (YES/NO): NO